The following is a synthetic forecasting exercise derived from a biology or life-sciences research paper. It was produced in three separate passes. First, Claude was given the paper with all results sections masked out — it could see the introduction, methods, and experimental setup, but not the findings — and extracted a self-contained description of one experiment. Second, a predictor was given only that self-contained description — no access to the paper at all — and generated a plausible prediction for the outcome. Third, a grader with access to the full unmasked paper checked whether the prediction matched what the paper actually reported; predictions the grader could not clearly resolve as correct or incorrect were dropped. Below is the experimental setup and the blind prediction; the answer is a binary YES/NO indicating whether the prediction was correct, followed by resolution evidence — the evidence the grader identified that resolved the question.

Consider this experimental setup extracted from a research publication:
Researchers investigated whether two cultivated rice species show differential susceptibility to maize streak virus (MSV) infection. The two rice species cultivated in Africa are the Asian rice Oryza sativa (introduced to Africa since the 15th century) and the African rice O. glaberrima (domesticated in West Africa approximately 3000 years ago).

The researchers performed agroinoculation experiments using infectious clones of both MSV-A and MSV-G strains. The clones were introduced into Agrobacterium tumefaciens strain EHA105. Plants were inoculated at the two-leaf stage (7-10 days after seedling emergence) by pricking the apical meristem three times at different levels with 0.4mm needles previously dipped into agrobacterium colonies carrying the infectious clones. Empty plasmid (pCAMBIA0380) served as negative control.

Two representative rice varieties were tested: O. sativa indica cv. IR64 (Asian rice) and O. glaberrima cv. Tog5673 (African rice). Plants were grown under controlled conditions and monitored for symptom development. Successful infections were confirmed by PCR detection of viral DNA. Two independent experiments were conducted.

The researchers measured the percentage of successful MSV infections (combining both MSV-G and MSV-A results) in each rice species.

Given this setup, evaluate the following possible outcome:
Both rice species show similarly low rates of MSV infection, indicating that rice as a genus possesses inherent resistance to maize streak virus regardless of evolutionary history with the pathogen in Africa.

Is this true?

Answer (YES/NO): NO